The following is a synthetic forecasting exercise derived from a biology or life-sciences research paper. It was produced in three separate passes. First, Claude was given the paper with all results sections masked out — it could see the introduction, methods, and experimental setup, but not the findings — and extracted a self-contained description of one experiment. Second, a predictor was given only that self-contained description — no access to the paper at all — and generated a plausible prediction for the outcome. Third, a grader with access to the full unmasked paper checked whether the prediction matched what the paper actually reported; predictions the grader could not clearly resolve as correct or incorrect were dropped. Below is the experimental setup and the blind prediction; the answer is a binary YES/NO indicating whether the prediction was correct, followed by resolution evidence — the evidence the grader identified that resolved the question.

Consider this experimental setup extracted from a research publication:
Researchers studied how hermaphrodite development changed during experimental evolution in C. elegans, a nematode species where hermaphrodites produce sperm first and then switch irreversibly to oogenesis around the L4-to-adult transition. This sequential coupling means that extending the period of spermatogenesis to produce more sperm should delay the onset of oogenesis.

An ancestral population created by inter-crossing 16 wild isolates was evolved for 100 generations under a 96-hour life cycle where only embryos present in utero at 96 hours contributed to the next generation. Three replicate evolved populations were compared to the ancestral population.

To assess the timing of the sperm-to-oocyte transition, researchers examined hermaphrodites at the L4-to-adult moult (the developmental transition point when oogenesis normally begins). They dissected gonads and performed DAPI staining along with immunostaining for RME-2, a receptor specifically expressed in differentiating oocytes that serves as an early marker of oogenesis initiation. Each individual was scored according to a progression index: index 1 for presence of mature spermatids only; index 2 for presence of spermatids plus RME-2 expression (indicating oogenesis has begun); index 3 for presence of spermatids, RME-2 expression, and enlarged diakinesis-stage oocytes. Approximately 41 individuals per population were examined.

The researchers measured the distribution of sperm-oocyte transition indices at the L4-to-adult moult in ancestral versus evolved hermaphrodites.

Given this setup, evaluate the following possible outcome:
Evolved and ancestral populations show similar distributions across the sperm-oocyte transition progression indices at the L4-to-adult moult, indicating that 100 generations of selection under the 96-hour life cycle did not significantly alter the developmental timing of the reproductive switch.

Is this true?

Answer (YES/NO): NO